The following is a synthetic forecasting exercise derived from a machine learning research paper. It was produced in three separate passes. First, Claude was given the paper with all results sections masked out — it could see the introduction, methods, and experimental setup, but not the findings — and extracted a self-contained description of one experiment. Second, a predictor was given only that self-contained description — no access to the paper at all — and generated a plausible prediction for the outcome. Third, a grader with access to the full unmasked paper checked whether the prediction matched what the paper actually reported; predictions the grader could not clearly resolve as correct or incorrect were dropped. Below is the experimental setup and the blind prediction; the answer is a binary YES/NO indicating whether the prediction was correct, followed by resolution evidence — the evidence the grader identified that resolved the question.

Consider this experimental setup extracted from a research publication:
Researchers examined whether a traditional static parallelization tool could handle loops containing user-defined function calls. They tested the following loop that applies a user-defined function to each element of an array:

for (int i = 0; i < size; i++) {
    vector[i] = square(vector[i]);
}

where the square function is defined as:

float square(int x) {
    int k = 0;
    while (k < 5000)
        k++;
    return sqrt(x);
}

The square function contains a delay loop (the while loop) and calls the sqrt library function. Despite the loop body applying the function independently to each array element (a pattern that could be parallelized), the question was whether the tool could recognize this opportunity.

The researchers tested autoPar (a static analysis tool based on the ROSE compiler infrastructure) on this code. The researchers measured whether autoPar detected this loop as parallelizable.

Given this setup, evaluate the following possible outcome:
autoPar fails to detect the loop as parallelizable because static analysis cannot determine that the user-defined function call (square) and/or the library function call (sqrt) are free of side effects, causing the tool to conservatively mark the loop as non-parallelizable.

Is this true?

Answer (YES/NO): YES